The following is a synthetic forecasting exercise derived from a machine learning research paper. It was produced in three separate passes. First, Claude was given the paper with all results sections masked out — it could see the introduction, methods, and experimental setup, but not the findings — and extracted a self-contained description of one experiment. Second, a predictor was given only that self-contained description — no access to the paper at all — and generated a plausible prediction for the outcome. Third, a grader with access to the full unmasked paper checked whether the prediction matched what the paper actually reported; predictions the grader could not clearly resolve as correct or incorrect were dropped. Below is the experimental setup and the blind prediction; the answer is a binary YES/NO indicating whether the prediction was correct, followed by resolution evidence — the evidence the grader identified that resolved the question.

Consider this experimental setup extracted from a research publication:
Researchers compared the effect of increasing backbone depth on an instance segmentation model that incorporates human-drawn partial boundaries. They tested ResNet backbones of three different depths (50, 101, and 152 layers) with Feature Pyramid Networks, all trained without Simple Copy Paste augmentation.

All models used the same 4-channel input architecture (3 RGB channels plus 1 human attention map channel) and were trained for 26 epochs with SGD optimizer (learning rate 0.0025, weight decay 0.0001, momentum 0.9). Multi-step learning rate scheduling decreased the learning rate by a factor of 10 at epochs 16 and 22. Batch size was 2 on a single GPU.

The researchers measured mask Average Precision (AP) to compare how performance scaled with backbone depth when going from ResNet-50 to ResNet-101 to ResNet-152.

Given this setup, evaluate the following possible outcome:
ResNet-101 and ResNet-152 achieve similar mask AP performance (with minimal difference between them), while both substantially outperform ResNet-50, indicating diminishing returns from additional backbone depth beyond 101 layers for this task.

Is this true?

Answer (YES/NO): NO